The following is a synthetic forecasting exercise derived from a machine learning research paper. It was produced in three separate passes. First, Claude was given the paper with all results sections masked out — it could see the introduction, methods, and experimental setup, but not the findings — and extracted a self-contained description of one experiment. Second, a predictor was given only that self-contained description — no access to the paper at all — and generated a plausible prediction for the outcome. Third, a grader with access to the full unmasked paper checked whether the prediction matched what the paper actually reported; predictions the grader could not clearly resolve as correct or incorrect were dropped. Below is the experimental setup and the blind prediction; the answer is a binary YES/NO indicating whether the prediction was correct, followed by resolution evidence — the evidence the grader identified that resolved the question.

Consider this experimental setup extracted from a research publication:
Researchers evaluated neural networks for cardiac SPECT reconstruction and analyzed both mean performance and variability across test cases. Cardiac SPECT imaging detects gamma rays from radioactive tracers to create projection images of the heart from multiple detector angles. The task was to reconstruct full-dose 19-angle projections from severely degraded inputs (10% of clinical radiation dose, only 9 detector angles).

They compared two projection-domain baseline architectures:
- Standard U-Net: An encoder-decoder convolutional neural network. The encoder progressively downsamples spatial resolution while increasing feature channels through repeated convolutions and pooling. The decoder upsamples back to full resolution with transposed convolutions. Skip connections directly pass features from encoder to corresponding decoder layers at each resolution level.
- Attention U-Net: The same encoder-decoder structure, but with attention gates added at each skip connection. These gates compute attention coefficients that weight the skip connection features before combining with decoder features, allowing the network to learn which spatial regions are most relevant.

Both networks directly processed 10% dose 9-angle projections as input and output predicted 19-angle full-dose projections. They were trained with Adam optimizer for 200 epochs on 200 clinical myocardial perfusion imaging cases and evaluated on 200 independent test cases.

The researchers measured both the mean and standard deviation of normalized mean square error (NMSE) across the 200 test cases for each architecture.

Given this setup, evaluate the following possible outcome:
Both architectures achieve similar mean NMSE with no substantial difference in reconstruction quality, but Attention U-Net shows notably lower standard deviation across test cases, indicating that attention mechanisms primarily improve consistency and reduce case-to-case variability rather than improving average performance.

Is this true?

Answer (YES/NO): NO